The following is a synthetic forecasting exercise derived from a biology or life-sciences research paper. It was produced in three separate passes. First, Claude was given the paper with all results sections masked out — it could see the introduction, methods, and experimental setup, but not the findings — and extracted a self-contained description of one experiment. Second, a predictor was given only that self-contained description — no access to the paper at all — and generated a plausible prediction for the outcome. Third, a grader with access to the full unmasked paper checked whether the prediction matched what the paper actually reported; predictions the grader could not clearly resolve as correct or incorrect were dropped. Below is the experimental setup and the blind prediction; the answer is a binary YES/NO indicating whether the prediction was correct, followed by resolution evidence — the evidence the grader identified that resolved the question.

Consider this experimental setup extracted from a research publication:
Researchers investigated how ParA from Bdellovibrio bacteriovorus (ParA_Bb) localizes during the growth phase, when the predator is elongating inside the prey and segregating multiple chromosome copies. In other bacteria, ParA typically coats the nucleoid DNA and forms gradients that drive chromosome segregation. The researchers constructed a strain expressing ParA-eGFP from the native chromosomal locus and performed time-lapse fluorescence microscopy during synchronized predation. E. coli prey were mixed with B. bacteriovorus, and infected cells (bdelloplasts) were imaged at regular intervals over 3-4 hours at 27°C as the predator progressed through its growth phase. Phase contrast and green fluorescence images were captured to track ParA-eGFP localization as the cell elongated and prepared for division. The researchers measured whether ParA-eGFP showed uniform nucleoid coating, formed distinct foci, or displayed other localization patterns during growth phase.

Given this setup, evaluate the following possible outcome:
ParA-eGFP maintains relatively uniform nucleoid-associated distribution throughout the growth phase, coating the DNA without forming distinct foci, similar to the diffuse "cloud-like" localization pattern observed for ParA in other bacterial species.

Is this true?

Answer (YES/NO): NO